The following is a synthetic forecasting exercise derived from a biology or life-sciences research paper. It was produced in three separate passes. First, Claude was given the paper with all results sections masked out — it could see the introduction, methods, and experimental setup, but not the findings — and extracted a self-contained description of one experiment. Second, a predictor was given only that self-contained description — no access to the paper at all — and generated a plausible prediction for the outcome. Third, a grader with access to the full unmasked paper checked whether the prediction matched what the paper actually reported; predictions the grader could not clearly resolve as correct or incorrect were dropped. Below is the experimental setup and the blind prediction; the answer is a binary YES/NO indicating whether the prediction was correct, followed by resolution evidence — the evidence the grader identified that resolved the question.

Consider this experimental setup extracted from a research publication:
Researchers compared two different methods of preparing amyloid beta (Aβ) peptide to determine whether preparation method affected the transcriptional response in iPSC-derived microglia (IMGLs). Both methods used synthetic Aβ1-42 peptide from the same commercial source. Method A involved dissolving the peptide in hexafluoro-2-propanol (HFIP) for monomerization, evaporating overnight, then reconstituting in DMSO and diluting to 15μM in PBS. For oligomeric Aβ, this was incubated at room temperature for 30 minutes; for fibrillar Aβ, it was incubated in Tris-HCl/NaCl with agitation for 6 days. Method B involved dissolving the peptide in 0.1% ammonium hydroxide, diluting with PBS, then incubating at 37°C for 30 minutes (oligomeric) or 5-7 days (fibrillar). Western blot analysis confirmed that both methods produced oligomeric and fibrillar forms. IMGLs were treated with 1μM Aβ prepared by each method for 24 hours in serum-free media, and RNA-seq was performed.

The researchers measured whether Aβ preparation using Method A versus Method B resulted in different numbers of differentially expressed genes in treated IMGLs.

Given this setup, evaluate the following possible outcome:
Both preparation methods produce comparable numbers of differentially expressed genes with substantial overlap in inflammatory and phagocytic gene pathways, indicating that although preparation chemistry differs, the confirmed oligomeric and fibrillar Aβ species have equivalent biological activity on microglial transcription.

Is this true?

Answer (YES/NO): NO